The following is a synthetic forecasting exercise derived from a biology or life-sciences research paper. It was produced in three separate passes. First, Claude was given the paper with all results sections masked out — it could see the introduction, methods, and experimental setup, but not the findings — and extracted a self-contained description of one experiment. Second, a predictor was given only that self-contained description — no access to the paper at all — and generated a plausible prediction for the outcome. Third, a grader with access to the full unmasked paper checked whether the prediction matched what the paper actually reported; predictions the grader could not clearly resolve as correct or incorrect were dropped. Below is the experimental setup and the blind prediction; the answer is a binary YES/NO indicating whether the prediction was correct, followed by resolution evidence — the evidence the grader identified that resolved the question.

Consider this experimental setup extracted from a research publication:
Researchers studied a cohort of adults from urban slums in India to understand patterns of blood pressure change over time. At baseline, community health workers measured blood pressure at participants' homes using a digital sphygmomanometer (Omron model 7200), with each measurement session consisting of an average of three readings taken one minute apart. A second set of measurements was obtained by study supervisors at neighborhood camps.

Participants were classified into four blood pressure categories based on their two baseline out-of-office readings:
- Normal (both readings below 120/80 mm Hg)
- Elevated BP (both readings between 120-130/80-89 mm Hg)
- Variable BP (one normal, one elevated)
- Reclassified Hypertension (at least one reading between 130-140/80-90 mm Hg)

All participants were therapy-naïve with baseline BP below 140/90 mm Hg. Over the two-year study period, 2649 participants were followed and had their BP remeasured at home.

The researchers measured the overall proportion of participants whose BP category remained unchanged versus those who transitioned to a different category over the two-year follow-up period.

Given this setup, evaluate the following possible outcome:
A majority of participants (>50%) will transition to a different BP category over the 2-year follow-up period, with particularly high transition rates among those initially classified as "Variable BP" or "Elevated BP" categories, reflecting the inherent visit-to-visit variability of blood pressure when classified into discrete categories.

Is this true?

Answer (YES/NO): YES